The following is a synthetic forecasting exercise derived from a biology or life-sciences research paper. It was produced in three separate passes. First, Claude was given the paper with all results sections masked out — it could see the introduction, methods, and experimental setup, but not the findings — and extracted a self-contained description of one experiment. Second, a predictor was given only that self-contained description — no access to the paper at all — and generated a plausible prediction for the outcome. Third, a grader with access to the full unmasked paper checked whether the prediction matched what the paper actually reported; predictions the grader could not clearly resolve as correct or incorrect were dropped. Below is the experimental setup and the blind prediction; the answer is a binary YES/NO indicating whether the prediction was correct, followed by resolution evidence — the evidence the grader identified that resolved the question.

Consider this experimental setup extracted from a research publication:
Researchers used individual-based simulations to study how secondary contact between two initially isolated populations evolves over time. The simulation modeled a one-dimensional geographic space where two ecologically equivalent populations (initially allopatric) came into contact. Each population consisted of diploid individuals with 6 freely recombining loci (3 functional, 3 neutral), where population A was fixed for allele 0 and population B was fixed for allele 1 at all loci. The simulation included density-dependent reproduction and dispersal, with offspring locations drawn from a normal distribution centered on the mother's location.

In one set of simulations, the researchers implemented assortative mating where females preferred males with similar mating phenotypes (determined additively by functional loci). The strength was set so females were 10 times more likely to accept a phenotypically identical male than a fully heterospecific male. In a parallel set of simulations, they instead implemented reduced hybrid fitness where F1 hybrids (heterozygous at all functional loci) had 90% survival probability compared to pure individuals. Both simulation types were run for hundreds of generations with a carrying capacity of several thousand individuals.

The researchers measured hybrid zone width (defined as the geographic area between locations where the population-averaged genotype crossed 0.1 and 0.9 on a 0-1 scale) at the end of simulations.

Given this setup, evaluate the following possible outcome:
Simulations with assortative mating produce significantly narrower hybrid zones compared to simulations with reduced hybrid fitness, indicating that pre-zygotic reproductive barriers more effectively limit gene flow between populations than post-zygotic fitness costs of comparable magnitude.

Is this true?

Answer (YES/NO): NO